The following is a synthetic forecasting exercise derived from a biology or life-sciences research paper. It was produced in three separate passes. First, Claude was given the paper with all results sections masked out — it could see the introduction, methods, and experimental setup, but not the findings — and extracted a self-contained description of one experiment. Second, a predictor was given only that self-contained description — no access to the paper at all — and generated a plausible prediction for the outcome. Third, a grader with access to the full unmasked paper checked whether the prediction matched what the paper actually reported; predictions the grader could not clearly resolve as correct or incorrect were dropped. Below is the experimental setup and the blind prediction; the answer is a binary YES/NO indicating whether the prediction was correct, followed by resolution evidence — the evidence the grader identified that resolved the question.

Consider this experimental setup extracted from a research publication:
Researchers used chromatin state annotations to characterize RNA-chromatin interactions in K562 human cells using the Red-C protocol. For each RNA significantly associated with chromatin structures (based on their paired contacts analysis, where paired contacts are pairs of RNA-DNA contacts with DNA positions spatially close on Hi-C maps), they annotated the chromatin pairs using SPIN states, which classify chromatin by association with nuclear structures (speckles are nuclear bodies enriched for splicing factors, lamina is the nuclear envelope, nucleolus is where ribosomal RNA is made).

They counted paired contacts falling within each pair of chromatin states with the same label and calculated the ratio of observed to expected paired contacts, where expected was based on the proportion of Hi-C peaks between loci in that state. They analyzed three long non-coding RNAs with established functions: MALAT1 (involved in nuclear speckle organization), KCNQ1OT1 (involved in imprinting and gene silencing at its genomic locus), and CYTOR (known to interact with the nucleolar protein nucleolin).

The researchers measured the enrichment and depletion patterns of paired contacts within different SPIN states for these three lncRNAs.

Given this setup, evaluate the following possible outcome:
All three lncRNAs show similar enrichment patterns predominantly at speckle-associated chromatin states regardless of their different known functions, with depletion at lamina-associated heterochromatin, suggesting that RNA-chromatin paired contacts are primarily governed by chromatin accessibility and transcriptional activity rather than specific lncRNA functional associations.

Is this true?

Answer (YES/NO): NO